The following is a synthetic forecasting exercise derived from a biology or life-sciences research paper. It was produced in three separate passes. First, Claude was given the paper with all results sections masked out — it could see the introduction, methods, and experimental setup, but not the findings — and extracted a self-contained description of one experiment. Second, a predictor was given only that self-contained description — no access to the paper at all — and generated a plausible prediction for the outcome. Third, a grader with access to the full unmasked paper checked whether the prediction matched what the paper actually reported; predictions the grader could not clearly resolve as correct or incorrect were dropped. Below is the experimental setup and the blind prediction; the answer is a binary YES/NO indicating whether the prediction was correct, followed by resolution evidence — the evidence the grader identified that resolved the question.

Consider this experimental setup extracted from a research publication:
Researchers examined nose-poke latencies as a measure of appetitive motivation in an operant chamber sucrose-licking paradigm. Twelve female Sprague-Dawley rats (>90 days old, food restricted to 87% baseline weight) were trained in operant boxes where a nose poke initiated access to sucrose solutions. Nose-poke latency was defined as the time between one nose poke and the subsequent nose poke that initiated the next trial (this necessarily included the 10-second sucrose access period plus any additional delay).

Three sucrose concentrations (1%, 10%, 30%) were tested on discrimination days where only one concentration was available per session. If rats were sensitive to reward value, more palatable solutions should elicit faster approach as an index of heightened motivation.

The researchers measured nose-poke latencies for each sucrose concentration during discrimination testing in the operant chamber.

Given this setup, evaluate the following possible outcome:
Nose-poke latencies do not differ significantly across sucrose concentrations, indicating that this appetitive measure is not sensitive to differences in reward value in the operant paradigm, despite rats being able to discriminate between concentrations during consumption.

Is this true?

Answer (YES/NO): YES